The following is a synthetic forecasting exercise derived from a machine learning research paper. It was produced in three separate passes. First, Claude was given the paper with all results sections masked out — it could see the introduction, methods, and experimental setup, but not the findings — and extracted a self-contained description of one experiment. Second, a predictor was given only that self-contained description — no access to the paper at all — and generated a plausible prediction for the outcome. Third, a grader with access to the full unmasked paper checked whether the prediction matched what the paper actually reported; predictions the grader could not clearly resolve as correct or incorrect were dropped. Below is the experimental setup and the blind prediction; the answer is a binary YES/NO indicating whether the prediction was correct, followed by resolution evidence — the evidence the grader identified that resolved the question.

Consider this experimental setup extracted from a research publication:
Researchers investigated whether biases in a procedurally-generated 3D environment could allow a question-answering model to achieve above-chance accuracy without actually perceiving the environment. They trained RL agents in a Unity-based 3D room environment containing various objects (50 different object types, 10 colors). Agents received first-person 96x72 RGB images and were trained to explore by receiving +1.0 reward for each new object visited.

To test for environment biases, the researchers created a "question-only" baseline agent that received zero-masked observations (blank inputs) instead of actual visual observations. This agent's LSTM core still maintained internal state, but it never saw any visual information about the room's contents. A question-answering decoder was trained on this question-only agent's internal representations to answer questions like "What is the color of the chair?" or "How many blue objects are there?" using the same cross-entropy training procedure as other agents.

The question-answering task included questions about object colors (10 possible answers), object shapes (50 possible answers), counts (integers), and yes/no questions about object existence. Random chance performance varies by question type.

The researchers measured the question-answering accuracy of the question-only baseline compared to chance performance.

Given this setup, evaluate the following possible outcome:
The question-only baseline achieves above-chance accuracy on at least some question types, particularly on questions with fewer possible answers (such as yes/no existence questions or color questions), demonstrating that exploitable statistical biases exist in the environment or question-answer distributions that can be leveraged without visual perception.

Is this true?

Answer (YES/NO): NO